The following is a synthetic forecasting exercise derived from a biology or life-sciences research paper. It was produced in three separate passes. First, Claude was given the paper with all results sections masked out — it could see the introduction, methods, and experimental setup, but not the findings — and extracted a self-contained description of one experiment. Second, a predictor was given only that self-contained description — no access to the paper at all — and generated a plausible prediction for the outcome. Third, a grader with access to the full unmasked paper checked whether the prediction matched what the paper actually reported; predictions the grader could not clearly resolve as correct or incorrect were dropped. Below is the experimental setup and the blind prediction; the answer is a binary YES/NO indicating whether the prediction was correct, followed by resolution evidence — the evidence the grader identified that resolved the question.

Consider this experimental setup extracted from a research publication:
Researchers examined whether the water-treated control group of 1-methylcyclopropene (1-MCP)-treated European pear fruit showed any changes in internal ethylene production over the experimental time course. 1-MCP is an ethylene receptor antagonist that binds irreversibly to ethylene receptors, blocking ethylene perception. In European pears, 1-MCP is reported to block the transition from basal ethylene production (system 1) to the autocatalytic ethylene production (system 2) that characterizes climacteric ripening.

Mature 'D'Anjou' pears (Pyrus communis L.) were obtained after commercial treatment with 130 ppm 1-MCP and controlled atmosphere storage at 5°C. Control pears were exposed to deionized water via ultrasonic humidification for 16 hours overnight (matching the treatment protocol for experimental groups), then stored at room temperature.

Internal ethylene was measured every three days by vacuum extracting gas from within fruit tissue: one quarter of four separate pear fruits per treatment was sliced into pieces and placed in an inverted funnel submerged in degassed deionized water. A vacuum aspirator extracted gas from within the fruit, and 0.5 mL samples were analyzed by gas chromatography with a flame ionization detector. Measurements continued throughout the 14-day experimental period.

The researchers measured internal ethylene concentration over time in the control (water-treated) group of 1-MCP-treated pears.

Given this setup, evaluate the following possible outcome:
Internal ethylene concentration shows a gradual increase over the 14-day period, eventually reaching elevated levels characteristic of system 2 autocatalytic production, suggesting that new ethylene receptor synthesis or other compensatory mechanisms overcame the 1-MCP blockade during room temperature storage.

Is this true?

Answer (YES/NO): NO